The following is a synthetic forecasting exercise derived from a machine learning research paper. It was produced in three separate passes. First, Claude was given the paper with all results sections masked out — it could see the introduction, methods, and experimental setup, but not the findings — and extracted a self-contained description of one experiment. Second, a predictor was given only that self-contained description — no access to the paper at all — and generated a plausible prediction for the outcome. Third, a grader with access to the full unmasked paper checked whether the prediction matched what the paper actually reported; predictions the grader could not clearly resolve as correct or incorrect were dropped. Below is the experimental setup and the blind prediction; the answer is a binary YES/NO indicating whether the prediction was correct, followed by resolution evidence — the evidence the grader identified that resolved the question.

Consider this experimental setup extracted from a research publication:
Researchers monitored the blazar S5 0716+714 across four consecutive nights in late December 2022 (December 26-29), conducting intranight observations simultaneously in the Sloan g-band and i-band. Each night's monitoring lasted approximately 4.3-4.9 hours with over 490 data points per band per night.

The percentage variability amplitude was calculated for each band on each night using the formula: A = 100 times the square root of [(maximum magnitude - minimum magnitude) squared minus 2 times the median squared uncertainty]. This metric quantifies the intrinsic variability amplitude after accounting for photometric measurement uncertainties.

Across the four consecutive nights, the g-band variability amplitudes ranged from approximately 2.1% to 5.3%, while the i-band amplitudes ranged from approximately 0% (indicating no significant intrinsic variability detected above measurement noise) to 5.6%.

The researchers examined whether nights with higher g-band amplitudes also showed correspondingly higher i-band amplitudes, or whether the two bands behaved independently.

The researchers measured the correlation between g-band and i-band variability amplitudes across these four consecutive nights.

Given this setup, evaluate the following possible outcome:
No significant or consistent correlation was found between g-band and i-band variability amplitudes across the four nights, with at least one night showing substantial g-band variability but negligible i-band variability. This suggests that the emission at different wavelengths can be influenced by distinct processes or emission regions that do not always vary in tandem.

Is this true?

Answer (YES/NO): NO